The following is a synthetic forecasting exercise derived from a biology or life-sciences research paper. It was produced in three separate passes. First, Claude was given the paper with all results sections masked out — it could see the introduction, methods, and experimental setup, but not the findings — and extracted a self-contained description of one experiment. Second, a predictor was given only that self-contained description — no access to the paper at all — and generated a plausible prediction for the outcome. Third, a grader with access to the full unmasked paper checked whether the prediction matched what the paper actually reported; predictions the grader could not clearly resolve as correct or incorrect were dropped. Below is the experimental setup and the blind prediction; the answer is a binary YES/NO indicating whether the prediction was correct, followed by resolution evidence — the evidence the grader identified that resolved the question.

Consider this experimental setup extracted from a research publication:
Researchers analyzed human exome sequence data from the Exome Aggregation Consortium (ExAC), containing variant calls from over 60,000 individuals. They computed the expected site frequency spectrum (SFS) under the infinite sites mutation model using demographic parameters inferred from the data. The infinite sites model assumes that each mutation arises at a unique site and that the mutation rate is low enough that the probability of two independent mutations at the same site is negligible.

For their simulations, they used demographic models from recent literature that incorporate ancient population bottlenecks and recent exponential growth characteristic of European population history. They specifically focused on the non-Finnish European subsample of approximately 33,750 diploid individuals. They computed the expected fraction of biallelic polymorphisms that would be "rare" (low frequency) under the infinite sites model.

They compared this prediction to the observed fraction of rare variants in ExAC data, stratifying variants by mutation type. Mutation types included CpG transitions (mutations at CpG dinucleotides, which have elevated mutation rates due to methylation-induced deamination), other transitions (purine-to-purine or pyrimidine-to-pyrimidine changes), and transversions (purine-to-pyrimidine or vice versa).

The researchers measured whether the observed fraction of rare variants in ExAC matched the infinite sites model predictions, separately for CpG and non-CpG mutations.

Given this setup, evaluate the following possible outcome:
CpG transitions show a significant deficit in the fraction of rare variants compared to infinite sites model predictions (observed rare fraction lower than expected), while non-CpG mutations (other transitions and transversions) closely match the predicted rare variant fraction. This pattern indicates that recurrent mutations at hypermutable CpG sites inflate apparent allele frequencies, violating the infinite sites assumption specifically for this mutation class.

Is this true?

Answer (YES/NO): NO